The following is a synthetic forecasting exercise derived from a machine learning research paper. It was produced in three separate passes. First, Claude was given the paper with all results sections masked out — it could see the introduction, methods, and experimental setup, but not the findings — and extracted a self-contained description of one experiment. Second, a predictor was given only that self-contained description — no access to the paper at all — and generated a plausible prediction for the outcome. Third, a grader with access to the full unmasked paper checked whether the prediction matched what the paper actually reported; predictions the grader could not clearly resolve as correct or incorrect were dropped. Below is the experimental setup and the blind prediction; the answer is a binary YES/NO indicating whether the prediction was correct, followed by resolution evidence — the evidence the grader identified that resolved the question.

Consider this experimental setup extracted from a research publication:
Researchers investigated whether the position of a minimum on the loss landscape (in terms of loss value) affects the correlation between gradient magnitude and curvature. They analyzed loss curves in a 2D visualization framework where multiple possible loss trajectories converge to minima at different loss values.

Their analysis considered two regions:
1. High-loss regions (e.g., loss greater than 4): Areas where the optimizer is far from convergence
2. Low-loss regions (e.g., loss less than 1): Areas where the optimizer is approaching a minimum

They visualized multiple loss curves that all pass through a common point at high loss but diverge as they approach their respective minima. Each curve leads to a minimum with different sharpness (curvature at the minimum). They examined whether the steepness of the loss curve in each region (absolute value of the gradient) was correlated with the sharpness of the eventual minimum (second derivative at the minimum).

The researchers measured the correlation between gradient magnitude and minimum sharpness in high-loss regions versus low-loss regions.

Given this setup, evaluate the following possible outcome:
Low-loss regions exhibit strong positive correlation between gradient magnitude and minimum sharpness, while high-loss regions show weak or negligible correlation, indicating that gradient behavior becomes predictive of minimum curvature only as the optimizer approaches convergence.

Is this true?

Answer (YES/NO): YES